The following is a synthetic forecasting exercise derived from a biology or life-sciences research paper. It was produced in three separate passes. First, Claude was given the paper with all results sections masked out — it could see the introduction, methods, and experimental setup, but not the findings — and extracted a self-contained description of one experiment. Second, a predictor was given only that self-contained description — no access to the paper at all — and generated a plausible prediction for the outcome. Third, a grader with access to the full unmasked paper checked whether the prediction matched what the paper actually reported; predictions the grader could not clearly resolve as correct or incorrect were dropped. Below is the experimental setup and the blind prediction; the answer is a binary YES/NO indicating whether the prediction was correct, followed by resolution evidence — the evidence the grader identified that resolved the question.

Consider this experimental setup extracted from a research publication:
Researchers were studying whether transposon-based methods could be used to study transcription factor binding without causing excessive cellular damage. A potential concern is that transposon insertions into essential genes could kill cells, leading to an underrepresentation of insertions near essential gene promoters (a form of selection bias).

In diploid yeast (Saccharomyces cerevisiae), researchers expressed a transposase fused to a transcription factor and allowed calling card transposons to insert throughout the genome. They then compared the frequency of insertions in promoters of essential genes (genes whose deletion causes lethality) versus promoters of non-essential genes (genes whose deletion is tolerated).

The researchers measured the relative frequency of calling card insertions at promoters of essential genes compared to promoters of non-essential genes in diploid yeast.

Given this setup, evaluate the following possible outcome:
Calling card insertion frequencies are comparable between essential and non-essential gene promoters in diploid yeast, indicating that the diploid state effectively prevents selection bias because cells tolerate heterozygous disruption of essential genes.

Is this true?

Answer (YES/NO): YES